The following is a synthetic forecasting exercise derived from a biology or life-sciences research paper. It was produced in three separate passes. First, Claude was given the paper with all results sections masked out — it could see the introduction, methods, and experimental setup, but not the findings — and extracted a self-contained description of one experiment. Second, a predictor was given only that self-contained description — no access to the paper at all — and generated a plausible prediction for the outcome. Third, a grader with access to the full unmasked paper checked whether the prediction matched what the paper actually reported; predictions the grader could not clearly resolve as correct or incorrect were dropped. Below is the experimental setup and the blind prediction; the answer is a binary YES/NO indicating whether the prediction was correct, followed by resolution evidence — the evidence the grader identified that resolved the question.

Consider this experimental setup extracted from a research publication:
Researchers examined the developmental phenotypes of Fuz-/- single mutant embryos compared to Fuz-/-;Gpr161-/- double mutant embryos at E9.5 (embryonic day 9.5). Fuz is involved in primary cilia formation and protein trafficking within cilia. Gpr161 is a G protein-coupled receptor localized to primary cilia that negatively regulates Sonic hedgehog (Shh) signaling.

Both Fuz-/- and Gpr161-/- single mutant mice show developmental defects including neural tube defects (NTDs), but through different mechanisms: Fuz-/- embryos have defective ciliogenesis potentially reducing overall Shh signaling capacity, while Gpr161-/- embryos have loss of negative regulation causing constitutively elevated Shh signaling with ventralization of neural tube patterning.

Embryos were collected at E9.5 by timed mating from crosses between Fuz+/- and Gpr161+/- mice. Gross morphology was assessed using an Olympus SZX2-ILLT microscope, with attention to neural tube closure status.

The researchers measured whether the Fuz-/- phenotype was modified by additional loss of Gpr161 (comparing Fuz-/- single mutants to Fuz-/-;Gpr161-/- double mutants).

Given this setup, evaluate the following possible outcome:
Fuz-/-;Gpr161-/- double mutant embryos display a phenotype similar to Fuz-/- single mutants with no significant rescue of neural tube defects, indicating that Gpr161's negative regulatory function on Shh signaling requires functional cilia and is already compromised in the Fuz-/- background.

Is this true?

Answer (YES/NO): YES